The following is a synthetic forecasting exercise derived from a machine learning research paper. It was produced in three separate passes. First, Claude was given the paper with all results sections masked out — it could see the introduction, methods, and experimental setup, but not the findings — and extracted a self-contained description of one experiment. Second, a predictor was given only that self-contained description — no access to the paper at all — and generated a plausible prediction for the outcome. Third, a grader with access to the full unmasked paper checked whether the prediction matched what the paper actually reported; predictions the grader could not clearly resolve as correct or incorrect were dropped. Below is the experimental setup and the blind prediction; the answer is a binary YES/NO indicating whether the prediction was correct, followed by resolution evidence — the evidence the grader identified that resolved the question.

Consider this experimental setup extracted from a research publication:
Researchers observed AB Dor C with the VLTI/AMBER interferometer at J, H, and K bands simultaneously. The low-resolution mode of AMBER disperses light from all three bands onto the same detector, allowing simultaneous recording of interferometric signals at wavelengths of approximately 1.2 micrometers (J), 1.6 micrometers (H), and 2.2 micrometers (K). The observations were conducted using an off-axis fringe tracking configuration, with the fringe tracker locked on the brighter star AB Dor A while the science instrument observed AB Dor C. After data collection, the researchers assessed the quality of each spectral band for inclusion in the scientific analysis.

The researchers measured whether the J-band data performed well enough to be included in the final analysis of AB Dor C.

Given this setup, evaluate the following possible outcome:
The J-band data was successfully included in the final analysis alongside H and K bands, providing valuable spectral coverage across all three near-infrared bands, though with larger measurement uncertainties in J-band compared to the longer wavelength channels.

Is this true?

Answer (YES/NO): NO